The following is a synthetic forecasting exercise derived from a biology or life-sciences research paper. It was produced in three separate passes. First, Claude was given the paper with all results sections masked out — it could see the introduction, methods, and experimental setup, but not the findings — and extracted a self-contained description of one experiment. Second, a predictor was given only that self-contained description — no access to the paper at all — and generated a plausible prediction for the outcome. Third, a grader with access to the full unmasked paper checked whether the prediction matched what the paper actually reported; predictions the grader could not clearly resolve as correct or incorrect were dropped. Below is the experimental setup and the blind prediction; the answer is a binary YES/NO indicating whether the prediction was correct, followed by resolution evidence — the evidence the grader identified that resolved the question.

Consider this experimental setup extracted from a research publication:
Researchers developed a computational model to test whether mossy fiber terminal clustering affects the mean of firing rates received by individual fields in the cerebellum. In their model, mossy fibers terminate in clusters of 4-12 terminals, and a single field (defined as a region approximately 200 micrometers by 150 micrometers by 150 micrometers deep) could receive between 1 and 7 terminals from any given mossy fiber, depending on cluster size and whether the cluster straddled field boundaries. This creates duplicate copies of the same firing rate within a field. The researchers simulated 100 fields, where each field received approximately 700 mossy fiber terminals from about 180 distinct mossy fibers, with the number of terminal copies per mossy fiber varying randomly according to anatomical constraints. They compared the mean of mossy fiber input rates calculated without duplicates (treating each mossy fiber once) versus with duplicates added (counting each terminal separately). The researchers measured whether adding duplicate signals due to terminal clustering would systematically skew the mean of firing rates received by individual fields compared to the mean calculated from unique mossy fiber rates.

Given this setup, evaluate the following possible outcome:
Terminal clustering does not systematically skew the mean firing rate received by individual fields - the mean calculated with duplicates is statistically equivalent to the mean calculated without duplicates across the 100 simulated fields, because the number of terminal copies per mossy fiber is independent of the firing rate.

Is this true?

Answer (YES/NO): YES